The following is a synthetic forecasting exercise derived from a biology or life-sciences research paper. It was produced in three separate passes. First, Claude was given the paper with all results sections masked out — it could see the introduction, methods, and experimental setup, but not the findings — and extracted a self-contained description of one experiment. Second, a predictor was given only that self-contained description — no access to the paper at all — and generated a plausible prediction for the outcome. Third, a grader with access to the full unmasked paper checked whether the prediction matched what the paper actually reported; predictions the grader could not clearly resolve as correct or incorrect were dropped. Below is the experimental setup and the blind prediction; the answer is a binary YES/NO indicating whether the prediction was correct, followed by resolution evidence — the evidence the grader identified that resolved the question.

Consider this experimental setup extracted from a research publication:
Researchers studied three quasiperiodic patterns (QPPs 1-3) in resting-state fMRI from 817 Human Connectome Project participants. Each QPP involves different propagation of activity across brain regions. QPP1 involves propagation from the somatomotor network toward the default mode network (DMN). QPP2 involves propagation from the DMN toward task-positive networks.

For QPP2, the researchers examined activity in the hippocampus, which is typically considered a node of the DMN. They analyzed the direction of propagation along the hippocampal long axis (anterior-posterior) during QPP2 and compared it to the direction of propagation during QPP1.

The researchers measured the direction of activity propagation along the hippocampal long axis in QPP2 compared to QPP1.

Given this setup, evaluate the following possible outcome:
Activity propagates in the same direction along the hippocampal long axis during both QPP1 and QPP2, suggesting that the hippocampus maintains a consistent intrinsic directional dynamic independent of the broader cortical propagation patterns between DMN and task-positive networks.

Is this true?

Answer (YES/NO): NO